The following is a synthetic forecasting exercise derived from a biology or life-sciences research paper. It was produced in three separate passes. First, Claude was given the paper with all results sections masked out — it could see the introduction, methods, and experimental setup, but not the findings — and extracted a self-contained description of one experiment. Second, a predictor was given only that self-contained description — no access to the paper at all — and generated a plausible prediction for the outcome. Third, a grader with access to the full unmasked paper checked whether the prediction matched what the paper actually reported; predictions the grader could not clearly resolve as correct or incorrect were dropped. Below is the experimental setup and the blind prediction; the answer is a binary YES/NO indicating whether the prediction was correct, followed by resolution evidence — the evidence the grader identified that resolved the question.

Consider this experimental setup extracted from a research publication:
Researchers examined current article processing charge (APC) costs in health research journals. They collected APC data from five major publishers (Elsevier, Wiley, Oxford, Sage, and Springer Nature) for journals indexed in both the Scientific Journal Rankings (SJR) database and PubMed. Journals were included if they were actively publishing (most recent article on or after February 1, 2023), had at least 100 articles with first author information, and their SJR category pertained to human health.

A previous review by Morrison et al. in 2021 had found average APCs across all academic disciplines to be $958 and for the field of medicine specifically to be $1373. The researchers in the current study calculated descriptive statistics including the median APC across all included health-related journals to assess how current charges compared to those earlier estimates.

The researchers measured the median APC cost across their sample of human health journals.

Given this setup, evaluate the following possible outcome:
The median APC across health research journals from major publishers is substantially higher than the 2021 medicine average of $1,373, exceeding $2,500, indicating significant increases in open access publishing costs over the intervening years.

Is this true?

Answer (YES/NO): YES